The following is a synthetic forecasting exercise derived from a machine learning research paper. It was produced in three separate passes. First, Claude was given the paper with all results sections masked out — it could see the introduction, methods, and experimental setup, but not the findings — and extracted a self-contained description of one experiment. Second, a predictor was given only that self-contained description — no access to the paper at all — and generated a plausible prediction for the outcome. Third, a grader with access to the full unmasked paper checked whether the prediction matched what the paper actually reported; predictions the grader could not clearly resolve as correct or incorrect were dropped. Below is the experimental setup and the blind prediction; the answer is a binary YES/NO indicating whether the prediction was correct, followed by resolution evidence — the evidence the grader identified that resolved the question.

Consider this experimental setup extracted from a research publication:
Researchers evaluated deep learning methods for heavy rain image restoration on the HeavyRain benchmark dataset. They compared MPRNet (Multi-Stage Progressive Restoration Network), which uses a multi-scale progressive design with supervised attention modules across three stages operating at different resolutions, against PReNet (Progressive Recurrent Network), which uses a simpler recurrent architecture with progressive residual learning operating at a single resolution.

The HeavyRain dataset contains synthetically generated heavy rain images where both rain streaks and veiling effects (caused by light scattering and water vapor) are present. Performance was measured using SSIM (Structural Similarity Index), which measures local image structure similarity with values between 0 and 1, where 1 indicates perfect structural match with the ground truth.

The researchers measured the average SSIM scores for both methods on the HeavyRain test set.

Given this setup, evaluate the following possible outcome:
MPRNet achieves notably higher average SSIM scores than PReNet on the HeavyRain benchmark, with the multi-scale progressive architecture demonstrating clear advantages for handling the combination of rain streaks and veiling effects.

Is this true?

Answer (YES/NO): NO